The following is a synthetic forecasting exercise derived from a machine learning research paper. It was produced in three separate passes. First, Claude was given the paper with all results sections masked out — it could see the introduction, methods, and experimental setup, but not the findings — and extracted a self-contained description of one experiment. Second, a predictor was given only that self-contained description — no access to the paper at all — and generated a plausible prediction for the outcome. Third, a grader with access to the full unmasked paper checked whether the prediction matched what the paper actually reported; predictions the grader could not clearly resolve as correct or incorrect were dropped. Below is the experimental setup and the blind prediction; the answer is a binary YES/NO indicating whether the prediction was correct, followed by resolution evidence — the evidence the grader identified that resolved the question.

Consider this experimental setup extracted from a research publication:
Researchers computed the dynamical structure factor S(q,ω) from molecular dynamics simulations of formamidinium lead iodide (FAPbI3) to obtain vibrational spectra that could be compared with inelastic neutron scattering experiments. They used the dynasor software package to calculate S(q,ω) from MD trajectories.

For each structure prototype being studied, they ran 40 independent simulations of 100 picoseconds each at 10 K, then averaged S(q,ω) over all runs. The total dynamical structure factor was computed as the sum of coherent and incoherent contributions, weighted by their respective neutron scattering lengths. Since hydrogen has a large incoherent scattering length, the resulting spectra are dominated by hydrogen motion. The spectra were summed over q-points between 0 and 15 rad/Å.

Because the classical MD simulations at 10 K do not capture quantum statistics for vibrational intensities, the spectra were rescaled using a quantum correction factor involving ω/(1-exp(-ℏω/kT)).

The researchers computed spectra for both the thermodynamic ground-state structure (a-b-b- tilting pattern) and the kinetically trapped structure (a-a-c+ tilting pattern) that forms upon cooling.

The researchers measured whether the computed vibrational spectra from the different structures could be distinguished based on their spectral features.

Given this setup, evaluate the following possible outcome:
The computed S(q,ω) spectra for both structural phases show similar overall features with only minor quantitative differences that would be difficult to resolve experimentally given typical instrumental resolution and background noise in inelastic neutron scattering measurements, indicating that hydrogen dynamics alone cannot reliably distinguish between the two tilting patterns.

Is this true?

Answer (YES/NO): NO